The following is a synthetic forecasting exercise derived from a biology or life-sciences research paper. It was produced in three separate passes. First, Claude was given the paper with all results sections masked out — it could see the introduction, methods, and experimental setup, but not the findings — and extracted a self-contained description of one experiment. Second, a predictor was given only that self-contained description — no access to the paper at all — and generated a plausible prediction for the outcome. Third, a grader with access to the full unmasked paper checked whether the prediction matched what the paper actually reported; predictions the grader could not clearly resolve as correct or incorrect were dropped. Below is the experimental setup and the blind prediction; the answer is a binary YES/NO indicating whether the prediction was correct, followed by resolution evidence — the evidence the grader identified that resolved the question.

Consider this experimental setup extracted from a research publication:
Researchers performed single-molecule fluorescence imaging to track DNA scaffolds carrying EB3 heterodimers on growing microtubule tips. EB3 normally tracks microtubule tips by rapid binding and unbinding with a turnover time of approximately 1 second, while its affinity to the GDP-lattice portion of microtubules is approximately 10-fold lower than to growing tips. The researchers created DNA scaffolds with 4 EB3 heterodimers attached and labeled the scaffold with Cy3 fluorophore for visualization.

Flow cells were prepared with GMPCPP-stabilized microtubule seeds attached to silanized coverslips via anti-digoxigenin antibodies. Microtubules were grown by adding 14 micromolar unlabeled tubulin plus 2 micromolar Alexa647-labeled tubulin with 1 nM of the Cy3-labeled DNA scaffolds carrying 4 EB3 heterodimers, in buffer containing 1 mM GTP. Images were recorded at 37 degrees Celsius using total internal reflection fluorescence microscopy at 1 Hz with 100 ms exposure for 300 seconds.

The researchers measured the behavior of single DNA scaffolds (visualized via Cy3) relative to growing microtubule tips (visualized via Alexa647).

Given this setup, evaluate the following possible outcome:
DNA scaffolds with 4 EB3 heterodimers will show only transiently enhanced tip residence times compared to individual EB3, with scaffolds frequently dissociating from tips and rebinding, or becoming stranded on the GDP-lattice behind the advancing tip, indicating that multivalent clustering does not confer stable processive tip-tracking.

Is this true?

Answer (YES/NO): NO